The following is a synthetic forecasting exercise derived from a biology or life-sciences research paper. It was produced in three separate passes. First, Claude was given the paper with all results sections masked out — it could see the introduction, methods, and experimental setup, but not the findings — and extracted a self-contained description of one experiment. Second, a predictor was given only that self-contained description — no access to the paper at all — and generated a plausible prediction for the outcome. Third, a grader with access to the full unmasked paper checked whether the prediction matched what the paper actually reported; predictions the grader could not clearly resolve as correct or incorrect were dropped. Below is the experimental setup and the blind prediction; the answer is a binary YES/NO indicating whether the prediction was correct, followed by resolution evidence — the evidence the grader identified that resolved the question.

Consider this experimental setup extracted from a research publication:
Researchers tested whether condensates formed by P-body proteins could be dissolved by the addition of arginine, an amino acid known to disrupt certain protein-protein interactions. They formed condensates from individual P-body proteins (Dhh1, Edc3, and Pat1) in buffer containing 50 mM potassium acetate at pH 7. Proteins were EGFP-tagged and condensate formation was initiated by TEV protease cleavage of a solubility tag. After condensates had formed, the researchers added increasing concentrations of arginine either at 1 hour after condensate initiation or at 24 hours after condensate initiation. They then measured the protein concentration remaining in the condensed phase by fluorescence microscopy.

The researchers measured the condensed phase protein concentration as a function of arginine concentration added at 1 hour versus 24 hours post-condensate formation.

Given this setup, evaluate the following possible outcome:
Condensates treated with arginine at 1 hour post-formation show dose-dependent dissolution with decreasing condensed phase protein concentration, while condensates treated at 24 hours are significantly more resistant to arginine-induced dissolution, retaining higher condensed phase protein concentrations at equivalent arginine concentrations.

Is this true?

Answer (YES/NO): YES